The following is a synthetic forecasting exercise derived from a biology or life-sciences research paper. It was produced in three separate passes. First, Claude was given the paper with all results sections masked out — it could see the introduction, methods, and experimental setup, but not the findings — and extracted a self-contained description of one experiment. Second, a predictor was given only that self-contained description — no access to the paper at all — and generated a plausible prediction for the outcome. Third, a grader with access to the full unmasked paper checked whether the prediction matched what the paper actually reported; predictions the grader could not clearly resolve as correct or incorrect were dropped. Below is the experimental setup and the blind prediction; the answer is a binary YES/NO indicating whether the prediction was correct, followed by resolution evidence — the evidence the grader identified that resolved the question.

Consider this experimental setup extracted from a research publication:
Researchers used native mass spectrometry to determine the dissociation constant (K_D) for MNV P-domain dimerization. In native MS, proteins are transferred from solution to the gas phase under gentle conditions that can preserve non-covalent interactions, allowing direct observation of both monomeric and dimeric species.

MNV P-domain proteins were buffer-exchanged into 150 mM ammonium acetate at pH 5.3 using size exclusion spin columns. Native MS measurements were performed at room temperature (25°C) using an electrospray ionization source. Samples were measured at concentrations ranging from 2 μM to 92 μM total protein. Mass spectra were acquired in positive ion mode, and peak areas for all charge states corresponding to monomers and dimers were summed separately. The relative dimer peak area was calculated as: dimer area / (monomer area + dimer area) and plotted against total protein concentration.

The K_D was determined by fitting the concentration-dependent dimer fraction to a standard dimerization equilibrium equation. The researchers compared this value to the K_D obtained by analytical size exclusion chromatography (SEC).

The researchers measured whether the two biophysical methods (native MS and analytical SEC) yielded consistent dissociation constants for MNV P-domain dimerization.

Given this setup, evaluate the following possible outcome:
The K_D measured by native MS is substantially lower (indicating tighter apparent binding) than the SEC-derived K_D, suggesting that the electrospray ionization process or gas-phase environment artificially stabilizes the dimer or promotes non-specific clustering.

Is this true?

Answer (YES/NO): NO